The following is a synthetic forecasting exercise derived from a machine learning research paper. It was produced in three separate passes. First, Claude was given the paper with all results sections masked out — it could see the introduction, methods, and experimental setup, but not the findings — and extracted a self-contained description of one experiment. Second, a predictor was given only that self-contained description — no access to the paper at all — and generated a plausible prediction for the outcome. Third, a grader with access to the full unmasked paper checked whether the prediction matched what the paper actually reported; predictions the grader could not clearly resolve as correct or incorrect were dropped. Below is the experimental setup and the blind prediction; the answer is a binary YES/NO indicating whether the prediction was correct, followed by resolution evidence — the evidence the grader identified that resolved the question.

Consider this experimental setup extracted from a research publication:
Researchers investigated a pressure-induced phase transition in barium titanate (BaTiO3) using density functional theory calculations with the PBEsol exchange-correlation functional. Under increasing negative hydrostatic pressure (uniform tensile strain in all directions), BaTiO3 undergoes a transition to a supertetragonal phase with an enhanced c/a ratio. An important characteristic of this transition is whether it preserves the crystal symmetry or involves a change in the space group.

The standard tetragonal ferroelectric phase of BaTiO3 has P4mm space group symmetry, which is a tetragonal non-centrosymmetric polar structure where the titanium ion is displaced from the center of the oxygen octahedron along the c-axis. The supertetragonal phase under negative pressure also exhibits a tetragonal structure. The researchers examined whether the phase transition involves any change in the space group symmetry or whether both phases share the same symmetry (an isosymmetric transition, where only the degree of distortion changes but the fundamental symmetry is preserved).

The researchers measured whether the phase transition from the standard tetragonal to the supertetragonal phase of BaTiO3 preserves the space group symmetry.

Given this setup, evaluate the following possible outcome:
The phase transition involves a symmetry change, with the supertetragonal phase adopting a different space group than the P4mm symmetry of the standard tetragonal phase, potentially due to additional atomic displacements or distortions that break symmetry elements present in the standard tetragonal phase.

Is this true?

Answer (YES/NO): NO